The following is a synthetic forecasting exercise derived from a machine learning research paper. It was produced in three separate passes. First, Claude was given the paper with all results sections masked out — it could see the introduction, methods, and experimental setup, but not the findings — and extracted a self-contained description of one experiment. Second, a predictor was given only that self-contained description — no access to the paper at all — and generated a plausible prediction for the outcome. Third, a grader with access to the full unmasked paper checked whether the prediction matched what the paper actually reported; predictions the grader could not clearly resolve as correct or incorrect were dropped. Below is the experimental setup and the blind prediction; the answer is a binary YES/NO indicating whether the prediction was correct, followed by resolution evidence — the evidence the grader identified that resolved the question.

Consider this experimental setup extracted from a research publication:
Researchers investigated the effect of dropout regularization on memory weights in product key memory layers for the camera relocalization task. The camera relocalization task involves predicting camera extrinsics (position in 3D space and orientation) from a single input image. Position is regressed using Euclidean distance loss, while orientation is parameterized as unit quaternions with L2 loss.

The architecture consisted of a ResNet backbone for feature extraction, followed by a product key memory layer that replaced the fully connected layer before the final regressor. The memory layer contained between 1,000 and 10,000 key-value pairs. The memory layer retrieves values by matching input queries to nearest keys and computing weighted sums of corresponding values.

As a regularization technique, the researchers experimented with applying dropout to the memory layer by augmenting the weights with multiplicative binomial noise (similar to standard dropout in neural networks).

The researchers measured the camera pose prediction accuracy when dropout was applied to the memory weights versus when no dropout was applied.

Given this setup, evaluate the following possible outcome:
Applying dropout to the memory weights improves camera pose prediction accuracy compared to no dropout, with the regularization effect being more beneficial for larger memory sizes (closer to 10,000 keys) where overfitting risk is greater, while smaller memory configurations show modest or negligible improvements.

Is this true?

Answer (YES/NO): NO